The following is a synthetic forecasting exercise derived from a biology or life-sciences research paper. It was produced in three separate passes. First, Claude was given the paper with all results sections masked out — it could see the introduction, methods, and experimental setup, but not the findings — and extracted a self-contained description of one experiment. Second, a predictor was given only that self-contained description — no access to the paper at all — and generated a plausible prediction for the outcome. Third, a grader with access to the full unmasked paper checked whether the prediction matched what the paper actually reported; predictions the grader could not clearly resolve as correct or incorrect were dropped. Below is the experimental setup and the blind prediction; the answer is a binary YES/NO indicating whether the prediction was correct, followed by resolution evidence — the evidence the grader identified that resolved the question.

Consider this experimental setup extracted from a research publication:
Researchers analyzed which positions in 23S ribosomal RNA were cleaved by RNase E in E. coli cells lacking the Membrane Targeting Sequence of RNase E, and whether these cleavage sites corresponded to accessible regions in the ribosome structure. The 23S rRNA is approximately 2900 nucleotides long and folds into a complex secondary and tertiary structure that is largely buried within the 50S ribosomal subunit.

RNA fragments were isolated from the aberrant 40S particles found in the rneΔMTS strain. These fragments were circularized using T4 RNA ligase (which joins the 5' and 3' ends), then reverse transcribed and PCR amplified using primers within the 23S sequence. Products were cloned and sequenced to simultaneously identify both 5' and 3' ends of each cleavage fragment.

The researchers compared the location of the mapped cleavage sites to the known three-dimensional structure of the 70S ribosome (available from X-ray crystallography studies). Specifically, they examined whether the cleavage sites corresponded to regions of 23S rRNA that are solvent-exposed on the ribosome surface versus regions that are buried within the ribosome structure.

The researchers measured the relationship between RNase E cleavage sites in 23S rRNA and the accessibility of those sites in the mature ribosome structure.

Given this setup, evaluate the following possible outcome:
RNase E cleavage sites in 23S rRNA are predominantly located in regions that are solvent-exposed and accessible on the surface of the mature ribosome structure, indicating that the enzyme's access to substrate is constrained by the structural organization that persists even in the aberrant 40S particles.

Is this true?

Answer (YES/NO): NO